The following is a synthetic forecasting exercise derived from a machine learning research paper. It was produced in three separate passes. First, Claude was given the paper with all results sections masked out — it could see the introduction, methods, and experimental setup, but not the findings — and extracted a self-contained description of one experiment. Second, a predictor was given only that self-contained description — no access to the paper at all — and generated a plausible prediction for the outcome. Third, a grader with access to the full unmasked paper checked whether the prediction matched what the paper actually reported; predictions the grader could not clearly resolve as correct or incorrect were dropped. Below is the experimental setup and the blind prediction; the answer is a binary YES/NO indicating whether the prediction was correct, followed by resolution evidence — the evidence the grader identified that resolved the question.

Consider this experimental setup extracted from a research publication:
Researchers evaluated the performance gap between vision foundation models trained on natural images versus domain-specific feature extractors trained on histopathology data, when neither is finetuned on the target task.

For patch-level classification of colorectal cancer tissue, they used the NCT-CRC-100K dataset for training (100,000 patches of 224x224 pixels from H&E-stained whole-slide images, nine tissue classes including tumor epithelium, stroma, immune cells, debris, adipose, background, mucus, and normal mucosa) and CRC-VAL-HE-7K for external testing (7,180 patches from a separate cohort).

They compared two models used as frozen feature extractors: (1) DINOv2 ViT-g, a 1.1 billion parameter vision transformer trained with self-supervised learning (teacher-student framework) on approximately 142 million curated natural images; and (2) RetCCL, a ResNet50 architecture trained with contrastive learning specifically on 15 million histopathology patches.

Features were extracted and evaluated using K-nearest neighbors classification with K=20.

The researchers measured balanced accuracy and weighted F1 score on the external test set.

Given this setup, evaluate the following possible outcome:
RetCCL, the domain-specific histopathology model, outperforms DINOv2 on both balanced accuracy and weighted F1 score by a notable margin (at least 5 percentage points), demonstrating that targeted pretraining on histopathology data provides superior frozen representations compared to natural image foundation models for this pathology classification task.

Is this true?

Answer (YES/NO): NO